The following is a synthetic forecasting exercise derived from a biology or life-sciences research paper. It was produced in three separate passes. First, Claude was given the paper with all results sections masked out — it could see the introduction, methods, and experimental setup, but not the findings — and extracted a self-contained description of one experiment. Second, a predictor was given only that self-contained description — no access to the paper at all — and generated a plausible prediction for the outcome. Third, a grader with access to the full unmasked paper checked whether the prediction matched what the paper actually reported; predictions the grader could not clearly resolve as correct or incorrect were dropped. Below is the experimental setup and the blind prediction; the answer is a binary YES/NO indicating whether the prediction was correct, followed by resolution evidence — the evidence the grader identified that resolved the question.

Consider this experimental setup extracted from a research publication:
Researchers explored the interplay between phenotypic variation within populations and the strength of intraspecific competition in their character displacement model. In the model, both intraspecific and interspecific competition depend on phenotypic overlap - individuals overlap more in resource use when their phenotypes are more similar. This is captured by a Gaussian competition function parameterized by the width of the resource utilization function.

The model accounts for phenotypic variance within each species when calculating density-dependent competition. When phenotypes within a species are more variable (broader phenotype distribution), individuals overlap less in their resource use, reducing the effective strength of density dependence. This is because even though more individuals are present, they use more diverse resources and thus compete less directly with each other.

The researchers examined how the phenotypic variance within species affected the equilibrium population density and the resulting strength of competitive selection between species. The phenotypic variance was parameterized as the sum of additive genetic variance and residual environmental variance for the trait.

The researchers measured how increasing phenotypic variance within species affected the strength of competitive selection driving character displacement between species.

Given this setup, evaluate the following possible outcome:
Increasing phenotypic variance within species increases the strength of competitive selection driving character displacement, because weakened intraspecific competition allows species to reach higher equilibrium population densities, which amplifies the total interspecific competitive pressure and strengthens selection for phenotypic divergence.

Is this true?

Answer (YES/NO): NO